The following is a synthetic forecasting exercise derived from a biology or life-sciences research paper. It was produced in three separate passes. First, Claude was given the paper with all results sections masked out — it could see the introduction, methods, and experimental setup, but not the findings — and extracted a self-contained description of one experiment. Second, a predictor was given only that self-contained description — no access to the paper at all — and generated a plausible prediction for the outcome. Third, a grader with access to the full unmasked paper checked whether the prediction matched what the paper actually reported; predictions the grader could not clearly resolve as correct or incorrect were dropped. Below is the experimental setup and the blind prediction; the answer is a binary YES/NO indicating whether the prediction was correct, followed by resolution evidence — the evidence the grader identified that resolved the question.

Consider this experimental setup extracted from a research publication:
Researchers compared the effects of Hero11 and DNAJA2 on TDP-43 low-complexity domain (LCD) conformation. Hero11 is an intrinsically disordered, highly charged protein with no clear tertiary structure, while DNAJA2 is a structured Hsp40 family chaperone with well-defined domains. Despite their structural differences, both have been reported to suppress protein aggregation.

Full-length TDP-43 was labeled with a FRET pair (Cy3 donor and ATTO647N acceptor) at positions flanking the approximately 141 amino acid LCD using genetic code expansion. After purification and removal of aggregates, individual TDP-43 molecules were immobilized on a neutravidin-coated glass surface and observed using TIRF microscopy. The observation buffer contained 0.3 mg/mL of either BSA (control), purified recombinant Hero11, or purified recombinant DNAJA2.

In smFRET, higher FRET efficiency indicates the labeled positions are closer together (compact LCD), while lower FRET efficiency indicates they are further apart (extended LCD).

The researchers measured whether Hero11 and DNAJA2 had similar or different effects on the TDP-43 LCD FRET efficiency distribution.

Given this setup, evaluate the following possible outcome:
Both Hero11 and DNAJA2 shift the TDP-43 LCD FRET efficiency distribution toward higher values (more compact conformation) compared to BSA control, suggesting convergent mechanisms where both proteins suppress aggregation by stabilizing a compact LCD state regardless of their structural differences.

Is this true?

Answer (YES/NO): NO